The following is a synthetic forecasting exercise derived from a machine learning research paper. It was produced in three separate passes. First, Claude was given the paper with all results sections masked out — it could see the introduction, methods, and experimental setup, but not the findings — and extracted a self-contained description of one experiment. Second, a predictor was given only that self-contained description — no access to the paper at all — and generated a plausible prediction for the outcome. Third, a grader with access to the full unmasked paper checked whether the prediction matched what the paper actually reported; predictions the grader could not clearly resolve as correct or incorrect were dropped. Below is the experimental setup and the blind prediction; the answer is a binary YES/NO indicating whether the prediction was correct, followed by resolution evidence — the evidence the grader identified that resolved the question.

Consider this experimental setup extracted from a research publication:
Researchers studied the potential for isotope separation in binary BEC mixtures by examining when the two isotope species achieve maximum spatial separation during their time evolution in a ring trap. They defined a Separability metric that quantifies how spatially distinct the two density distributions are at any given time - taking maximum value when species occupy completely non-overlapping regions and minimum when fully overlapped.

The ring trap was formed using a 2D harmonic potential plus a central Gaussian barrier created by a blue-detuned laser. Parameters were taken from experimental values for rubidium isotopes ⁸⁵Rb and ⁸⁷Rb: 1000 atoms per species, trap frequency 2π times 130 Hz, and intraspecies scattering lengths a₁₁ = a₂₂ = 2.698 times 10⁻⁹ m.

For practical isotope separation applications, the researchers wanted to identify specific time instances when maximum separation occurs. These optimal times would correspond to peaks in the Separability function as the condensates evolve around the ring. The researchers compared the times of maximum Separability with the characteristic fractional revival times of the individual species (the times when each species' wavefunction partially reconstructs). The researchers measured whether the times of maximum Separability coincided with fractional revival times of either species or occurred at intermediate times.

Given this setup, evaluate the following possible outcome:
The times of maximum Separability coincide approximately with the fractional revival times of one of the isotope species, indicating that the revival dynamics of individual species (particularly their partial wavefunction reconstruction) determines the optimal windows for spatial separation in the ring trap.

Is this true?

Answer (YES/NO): YES